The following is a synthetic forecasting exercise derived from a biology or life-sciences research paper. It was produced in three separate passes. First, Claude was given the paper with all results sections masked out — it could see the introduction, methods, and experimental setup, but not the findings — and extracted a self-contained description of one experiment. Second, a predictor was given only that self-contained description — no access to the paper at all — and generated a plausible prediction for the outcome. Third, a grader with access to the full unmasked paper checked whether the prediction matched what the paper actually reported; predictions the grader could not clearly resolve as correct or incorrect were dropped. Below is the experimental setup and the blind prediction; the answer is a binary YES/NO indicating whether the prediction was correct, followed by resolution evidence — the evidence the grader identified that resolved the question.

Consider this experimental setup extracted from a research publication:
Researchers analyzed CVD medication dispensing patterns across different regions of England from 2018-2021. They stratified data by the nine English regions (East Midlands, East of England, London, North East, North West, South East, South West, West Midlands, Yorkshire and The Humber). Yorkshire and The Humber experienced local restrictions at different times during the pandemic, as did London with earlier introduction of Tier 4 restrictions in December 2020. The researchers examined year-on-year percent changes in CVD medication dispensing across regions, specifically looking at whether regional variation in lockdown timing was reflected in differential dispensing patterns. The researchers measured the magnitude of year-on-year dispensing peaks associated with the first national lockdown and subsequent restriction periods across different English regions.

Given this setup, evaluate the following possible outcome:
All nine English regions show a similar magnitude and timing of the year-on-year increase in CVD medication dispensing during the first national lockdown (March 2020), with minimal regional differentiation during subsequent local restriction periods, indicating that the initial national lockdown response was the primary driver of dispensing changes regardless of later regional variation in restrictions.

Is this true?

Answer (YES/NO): NO